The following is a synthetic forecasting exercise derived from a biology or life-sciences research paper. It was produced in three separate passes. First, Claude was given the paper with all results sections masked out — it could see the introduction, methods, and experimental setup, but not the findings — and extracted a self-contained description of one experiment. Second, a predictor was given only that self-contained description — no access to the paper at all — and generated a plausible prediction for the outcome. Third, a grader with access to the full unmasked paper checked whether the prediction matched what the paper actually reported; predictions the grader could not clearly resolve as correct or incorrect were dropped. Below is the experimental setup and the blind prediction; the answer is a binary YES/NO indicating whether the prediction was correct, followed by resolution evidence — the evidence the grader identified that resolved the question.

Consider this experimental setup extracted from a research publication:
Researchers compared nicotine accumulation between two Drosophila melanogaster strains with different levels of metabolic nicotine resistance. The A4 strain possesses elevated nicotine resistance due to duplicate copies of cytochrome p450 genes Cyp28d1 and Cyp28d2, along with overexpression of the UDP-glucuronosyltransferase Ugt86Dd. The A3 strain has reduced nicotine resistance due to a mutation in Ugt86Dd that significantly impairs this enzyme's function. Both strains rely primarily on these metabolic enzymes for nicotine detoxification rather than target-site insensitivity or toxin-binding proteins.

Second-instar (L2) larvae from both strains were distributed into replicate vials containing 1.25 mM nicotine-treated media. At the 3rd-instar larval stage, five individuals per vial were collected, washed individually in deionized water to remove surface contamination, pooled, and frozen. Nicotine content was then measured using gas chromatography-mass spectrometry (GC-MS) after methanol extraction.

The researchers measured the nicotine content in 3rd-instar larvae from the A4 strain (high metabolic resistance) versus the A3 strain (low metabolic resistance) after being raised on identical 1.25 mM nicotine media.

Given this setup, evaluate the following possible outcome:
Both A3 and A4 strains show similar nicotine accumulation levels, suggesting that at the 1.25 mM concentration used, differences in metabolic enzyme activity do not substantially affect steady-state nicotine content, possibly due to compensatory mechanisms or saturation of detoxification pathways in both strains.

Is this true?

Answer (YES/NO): NO